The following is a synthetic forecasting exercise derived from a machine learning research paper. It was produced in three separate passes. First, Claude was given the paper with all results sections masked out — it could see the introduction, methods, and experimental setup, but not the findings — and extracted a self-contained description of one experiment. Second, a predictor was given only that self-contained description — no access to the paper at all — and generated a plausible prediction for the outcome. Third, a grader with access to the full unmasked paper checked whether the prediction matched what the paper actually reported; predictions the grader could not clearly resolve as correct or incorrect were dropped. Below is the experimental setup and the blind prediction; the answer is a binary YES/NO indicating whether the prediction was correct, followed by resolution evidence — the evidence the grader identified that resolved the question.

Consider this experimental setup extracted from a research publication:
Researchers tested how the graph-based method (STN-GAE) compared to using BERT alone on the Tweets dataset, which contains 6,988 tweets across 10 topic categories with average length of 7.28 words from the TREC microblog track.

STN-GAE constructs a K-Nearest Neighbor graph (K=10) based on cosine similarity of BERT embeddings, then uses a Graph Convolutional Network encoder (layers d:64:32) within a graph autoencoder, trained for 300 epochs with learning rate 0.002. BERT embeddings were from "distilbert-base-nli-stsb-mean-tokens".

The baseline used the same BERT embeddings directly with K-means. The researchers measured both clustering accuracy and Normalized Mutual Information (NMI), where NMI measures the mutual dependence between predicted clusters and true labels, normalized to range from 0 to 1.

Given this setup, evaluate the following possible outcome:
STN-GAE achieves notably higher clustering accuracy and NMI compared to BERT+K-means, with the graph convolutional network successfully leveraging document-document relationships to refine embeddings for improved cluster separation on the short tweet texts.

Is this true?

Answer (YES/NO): NO